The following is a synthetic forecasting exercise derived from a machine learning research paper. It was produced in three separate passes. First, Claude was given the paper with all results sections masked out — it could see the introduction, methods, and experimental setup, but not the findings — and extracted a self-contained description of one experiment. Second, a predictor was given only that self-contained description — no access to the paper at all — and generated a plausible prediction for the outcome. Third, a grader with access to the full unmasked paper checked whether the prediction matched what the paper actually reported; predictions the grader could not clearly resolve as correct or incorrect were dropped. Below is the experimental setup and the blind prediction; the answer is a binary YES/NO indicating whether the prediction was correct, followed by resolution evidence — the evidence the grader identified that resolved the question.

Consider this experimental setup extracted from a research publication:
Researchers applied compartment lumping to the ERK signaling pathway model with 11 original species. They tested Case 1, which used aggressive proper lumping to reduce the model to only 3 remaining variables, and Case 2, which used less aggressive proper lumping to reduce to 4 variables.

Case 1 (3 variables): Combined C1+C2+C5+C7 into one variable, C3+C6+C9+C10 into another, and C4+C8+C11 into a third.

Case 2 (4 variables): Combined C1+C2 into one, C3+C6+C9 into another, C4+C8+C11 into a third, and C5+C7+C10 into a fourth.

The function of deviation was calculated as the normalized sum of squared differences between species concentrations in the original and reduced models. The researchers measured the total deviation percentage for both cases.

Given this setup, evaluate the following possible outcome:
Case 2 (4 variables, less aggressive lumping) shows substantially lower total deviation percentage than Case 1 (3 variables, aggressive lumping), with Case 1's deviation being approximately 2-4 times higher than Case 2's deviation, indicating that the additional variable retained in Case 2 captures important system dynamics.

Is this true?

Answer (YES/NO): NO